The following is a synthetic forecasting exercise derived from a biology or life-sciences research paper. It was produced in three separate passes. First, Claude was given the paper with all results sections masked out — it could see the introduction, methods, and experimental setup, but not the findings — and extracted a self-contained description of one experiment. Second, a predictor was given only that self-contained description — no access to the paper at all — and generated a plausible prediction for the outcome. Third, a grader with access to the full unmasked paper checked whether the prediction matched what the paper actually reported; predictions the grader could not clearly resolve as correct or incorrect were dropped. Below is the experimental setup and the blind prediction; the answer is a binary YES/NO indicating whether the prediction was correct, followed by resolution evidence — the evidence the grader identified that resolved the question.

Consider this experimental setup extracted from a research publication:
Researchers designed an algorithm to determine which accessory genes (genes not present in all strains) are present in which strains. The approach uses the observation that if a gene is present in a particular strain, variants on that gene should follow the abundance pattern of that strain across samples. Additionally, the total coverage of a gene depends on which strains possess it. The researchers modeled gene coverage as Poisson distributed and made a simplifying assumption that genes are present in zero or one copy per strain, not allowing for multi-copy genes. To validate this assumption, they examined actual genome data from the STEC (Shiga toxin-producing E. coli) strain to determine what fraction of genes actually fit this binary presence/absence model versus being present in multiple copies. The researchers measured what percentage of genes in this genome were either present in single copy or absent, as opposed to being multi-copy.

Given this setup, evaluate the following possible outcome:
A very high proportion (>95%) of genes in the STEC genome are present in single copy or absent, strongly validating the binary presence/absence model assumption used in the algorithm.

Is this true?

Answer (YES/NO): YES